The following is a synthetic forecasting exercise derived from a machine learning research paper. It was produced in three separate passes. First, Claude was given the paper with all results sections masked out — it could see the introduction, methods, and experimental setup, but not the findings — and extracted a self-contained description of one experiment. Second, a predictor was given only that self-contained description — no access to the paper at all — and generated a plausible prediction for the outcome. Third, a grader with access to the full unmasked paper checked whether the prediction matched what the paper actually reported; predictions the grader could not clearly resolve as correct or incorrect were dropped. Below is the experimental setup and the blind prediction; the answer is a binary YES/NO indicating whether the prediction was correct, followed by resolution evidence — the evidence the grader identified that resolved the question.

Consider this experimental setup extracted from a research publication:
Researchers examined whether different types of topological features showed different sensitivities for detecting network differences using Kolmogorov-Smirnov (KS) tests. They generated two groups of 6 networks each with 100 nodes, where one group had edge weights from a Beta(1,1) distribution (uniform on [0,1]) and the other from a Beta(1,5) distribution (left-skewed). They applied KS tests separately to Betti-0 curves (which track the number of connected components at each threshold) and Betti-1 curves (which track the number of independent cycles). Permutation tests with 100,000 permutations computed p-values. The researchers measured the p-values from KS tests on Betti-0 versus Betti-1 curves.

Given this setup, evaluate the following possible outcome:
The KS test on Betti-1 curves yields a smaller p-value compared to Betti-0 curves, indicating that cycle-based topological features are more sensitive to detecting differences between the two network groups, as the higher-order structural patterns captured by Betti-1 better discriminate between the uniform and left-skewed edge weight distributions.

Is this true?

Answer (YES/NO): NO